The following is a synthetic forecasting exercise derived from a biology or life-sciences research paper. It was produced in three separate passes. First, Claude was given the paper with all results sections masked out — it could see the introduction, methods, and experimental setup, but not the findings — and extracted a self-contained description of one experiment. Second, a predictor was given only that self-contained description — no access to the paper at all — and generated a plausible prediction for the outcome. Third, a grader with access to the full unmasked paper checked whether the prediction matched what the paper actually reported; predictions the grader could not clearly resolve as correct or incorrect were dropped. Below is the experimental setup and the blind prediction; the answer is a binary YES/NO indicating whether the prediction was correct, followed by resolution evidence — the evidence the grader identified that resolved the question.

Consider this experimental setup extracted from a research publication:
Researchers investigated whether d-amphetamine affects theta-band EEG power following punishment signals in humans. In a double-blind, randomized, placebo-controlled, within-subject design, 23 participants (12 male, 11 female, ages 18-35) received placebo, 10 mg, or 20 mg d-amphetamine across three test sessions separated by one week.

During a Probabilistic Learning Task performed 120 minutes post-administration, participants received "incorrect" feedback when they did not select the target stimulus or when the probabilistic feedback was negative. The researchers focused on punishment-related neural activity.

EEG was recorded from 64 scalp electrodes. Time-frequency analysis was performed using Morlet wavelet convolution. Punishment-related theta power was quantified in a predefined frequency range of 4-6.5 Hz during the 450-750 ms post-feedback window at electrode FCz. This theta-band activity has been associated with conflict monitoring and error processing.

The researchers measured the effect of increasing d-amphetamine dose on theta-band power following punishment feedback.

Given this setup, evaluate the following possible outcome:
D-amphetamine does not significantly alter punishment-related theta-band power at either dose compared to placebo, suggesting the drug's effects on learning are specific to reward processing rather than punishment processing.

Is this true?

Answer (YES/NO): NO